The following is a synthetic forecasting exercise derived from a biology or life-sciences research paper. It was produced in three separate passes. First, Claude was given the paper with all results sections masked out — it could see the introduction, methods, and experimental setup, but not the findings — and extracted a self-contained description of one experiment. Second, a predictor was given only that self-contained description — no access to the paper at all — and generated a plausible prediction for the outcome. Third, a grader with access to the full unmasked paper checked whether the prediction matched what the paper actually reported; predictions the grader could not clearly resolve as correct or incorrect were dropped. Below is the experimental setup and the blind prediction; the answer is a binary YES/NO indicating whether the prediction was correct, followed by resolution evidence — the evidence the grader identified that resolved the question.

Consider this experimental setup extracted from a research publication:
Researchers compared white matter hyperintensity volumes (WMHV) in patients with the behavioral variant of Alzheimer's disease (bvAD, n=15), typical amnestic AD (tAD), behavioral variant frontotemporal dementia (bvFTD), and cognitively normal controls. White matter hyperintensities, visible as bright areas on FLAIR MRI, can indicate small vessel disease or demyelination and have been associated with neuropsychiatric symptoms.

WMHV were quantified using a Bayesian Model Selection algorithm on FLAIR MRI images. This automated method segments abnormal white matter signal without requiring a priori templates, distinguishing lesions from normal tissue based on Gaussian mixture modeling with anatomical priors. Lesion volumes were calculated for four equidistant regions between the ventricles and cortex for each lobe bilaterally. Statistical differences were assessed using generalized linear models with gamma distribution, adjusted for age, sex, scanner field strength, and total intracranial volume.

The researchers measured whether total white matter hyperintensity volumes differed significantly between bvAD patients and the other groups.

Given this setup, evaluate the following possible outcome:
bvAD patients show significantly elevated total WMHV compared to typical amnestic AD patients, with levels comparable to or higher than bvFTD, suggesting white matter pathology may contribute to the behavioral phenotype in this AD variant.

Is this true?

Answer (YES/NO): NO